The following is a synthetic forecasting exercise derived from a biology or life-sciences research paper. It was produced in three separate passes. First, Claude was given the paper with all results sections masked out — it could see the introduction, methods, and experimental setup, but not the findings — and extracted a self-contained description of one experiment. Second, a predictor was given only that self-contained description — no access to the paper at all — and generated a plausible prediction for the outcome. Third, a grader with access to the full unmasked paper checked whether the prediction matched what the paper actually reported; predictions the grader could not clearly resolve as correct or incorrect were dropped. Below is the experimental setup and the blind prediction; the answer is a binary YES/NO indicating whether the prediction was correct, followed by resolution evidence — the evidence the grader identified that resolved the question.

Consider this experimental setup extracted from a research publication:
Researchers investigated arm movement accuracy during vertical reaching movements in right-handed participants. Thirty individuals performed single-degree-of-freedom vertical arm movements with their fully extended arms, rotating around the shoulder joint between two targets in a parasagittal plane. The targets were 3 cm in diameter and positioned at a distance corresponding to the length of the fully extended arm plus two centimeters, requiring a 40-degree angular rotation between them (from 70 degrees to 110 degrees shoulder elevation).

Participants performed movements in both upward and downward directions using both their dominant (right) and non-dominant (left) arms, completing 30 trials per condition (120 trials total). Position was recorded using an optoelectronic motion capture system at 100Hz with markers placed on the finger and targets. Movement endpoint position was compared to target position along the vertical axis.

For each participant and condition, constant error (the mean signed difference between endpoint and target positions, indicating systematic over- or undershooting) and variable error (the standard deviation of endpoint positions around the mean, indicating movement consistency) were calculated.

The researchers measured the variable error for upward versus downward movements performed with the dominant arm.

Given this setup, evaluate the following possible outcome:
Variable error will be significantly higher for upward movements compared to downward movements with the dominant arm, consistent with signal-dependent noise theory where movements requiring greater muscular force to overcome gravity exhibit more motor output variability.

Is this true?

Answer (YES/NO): NO